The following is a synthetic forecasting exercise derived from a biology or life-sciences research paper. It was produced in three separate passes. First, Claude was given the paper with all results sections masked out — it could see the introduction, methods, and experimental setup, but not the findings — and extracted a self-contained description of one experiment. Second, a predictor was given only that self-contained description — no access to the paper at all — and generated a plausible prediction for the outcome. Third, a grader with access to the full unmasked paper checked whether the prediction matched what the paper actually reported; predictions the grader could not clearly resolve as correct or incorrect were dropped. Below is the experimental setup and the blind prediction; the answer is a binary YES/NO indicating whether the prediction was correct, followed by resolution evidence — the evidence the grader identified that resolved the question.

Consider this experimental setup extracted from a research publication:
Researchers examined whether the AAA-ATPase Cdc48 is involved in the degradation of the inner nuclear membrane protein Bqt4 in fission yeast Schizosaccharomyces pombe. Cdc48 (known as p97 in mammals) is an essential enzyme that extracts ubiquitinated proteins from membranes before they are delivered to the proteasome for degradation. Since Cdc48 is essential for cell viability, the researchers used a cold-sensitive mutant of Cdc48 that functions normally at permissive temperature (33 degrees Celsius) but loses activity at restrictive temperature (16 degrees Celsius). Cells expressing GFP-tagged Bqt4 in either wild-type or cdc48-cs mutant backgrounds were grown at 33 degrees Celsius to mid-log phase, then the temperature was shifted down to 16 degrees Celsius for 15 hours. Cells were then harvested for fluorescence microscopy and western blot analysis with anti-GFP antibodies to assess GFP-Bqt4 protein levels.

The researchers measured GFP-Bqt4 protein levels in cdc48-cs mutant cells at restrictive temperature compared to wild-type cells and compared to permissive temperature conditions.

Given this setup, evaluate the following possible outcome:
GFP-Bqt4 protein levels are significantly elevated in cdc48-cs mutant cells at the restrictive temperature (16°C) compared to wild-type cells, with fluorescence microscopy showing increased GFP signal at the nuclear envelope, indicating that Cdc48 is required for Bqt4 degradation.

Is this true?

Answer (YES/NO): YES